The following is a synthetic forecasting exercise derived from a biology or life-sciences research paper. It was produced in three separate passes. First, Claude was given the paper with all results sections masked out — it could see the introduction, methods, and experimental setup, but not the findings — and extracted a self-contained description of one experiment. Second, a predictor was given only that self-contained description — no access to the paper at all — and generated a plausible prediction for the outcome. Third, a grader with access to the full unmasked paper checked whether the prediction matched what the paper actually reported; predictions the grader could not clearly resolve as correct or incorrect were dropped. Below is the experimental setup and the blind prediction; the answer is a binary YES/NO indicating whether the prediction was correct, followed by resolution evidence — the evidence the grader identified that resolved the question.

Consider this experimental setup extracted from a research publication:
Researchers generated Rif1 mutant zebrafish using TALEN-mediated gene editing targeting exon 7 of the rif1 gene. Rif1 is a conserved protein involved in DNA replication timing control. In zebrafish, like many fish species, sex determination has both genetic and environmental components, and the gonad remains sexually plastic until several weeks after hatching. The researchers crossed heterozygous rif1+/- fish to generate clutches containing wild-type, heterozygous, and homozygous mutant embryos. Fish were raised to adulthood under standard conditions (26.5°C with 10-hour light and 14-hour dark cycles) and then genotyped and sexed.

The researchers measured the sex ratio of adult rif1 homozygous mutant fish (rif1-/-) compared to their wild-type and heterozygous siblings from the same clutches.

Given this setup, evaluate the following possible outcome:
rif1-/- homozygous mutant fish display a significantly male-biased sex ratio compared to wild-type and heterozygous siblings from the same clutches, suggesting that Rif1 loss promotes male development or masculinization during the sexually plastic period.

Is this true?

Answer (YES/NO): NO